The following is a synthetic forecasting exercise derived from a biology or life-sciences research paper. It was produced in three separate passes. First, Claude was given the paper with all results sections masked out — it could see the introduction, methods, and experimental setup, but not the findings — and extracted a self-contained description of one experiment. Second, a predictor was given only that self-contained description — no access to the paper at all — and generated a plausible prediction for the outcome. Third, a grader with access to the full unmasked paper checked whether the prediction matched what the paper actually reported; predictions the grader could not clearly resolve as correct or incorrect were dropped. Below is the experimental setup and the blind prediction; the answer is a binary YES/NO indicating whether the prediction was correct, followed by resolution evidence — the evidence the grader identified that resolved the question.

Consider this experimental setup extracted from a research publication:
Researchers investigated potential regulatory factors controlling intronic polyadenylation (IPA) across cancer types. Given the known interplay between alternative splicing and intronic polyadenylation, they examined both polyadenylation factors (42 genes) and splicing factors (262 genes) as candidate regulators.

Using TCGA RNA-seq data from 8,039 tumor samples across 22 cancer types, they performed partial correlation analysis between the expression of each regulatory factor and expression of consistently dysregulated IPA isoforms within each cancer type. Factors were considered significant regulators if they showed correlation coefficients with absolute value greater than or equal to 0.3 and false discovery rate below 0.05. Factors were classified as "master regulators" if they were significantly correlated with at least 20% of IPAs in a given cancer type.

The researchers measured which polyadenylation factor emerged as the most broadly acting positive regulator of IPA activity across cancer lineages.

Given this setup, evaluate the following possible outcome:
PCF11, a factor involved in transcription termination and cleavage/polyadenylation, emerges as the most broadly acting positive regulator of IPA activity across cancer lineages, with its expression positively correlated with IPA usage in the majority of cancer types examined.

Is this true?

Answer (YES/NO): NO